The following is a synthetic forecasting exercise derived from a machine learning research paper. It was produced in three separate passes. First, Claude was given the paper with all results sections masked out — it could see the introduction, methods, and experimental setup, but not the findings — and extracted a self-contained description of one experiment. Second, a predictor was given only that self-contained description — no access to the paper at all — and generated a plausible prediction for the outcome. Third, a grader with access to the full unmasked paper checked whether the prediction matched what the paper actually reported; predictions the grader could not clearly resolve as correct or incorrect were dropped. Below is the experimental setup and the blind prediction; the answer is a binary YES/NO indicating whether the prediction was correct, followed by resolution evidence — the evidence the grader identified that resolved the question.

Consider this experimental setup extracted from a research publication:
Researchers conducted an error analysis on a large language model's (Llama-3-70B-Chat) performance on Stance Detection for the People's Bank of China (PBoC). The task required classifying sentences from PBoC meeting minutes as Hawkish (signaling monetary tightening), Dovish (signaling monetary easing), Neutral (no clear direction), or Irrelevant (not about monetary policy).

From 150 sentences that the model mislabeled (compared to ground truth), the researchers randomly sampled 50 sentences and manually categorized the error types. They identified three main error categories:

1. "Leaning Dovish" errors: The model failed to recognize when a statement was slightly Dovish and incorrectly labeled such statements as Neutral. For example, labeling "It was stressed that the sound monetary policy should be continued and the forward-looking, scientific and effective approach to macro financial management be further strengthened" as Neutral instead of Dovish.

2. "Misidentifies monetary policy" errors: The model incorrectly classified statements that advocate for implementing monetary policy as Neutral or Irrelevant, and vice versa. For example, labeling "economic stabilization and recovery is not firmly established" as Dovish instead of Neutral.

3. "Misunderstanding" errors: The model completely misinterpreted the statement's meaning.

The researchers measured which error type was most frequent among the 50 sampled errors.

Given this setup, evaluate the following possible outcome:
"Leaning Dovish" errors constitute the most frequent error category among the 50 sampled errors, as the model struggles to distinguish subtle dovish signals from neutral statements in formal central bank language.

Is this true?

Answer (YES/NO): YES